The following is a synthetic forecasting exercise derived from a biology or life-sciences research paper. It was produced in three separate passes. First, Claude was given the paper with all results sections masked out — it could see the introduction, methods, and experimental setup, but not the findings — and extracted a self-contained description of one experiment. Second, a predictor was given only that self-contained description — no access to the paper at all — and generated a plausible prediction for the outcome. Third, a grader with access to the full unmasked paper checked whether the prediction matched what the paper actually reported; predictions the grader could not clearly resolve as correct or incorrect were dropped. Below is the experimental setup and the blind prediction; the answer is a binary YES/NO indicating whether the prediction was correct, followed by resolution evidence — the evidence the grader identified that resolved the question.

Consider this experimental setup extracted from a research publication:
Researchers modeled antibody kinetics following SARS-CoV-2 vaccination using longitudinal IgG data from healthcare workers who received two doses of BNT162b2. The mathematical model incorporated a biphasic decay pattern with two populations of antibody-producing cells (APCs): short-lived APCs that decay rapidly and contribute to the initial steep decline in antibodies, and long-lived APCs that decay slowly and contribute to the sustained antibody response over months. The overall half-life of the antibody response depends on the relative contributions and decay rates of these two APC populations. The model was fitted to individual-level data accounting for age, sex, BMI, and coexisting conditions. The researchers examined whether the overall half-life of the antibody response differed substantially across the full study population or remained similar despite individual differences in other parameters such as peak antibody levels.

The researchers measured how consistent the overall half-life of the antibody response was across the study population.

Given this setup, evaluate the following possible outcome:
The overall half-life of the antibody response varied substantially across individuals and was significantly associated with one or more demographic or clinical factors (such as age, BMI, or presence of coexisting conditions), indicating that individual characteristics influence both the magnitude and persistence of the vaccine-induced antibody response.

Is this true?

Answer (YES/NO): NO